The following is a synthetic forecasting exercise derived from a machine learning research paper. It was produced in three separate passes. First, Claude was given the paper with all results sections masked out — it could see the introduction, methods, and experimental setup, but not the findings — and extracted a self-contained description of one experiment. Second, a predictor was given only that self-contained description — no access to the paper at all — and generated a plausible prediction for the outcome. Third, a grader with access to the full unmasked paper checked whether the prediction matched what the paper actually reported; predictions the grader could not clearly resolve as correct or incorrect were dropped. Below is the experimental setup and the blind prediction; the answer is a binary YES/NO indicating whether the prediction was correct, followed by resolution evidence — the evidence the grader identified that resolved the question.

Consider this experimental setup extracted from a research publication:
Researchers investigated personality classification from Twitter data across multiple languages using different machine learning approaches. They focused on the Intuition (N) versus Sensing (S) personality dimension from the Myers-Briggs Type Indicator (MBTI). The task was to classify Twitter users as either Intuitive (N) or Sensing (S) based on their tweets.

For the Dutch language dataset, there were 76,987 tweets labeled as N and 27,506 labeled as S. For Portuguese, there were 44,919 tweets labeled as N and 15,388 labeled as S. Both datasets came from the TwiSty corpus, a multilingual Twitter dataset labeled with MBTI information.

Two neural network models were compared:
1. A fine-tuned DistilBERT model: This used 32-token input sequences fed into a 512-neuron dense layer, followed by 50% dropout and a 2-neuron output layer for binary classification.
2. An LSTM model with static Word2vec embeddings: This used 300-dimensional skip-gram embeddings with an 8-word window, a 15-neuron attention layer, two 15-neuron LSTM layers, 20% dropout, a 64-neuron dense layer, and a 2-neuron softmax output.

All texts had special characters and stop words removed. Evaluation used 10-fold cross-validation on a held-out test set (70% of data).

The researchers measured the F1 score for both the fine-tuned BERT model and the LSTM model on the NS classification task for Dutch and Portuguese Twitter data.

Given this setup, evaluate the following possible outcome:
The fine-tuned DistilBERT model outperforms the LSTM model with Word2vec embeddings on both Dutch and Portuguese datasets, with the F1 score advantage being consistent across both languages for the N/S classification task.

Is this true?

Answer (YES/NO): NO